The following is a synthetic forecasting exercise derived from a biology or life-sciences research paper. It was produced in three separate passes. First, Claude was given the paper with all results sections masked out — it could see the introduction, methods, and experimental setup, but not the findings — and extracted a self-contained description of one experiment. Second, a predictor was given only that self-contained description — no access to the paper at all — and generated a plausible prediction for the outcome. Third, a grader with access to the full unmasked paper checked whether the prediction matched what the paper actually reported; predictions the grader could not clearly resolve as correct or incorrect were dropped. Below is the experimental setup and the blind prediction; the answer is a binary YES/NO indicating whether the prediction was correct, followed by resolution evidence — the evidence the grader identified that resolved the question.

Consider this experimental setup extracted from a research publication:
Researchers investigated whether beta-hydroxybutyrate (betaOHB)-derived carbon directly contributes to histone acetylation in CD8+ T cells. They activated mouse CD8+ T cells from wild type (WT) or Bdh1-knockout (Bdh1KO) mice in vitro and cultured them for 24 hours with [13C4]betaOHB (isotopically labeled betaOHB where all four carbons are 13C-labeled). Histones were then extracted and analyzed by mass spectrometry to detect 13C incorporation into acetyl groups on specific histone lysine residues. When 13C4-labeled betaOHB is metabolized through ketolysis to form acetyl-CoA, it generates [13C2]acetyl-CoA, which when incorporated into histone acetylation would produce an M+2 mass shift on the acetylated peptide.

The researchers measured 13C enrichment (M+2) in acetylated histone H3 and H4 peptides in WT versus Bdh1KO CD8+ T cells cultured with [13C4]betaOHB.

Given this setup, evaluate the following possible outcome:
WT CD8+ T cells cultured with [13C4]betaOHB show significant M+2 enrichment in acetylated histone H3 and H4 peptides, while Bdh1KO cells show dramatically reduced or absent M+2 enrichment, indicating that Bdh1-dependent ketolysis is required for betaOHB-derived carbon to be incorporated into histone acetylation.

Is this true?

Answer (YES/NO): YES